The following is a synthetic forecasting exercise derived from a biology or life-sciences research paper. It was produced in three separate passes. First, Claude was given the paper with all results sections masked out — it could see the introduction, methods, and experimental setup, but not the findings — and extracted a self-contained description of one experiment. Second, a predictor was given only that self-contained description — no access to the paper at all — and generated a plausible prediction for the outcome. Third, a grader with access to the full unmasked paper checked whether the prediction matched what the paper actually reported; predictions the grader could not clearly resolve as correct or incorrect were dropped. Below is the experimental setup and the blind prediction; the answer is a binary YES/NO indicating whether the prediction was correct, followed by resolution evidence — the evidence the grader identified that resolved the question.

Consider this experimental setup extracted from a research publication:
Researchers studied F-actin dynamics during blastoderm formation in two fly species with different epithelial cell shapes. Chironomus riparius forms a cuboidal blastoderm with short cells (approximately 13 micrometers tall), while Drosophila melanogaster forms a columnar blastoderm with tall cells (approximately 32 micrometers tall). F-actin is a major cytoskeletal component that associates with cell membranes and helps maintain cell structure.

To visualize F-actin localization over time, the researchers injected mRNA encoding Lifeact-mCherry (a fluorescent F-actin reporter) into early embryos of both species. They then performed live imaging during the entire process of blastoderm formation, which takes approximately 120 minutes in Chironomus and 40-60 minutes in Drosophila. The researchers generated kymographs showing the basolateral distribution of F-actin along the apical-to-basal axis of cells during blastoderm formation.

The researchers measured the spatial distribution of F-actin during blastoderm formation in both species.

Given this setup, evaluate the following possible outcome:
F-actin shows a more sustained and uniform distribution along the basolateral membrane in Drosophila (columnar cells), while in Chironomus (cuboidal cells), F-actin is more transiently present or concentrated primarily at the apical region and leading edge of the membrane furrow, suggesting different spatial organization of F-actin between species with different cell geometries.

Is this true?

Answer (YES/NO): NO